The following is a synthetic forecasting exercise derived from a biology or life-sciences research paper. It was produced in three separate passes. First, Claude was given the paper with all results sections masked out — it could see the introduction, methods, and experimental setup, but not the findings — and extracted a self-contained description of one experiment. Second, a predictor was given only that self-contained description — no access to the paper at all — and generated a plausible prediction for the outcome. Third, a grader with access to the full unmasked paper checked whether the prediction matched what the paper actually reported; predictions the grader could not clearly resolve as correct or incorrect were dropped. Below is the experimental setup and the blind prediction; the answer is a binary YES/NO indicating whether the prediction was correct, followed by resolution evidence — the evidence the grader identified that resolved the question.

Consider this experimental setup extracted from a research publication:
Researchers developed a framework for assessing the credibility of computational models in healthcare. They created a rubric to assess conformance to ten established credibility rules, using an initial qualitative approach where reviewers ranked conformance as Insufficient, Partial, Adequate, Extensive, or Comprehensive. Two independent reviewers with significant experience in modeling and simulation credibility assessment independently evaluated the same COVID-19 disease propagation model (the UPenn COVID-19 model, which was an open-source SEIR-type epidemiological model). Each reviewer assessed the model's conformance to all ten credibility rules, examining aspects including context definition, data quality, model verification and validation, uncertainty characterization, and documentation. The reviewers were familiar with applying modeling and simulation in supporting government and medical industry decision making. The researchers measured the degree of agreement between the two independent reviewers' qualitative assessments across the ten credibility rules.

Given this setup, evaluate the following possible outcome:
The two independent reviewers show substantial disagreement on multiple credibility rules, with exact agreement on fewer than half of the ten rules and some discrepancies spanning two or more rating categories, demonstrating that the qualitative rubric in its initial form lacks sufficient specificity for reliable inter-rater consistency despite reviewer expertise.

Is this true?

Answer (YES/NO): NO